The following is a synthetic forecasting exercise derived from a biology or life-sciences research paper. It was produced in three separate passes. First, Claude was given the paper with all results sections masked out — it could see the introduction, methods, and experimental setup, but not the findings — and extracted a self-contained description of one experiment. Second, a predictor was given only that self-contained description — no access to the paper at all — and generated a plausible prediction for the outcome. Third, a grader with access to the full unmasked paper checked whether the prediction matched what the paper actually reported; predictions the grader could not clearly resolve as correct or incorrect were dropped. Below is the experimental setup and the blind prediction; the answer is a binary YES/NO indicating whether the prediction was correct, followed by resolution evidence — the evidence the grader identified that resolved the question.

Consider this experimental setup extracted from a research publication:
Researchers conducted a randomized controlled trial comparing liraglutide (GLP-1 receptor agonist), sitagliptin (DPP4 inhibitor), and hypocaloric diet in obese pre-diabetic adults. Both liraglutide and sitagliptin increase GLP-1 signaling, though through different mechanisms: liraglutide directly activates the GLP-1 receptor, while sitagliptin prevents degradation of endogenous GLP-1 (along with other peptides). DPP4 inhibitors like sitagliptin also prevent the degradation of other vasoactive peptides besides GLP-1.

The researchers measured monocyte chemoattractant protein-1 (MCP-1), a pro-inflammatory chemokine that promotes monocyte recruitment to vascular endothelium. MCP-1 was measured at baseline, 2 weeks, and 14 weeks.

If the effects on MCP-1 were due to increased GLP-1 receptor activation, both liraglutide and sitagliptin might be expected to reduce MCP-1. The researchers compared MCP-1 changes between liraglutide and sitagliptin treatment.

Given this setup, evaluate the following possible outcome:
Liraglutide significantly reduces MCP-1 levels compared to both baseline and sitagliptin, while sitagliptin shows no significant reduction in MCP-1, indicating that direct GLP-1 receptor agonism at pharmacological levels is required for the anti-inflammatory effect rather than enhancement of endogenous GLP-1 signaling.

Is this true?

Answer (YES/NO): YES